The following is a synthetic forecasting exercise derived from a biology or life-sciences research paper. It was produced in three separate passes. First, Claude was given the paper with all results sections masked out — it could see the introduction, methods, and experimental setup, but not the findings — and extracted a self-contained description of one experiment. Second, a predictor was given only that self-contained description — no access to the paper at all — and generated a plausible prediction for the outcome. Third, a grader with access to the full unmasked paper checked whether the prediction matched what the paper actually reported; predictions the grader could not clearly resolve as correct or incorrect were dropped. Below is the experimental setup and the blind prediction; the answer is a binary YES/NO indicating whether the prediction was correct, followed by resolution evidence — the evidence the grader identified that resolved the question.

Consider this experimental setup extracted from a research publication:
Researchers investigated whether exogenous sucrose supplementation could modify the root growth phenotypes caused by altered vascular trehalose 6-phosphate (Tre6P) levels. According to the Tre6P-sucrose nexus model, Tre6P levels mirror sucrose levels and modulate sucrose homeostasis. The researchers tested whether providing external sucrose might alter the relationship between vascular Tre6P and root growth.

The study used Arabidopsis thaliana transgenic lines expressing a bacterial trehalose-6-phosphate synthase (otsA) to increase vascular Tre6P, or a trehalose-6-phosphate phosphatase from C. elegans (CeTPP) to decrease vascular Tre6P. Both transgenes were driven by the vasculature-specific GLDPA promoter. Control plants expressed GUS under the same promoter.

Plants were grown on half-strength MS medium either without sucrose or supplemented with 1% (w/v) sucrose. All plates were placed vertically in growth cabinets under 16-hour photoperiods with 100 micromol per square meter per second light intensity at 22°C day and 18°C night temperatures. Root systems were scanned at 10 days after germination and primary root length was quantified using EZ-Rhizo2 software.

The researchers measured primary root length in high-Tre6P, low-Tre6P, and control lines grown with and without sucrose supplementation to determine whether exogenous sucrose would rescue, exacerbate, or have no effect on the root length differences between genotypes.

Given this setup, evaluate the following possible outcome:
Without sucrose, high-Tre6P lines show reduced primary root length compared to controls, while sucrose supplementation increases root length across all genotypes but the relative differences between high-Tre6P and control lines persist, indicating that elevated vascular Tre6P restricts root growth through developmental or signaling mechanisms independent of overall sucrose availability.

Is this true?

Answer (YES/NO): NO